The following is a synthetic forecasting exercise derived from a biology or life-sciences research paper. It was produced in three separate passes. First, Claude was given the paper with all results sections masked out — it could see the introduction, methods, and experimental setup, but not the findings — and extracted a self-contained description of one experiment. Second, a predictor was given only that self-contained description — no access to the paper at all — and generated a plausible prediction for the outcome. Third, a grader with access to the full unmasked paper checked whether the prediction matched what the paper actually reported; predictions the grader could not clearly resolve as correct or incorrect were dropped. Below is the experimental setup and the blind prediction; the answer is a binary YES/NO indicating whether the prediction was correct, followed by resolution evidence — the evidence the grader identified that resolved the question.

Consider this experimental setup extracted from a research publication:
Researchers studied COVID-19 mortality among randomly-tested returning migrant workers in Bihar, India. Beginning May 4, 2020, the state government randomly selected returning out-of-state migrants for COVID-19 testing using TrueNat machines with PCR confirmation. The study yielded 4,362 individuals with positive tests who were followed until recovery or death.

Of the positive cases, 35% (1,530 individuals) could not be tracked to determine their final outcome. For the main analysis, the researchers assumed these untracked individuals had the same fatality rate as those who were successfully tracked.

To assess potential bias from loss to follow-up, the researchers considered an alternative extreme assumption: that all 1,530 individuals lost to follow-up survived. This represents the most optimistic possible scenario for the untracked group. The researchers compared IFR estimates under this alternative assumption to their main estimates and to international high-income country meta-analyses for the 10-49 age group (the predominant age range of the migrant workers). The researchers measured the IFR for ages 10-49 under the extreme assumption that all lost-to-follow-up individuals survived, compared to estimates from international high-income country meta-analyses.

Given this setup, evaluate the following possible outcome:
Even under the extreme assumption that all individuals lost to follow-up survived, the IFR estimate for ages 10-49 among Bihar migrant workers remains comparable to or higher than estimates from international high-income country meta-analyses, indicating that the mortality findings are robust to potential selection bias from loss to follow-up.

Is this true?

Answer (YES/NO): YES